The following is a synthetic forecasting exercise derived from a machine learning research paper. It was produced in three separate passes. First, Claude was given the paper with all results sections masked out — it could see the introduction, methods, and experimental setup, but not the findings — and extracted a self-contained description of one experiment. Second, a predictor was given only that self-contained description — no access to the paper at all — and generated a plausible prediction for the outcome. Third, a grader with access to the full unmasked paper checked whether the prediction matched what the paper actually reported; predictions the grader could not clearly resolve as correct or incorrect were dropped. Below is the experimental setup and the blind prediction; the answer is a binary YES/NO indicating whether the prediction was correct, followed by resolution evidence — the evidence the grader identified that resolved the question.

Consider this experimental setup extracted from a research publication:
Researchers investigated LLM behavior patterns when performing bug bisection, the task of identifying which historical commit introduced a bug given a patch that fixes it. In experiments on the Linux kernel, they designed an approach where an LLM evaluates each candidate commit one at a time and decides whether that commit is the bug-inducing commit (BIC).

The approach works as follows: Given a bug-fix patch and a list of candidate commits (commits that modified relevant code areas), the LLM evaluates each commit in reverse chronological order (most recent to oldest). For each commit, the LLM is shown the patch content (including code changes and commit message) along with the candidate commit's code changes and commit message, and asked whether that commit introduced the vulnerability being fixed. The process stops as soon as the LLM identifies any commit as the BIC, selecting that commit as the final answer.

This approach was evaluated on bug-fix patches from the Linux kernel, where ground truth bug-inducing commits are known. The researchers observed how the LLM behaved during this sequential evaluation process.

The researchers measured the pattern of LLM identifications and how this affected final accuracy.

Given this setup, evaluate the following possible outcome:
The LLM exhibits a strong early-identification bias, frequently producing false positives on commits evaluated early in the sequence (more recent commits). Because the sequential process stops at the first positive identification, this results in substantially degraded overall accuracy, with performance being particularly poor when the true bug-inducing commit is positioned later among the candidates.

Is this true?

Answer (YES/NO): YES